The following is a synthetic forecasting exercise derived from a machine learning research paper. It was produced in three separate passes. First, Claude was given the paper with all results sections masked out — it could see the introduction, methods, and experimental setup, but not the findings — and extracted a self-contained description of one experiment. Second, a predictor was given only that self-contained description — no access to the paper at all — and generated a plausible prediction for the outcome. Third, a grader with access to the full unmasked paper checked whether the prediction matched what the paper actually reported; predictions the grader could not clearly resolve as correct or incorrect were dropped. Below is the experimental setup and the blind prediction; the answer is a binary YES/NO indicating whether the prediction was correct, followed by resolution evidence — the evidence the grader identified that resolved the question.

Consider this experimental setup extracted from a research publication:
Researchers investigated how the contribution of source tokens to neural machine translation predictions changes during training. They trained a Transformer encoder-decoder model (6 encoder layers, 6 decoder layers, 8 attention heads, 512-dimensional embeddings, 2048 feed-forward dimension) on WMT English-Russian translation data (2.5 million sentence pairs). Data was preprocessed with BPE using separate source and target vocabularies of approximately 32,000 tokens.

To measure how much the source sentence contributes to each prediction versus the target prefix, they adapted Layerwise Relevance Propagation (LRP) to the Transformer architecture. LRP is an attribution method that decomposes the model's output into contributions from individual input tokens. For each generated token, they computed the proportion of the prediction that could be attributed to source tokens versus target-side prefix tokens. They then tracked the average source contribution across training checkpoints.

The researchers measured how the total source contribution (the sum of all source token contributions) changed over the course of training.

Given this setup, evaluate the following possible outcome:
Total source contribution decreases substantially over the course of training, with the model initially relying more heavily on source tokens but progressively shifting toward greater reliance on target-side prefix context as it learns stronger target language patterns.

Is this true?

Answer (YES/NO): NO